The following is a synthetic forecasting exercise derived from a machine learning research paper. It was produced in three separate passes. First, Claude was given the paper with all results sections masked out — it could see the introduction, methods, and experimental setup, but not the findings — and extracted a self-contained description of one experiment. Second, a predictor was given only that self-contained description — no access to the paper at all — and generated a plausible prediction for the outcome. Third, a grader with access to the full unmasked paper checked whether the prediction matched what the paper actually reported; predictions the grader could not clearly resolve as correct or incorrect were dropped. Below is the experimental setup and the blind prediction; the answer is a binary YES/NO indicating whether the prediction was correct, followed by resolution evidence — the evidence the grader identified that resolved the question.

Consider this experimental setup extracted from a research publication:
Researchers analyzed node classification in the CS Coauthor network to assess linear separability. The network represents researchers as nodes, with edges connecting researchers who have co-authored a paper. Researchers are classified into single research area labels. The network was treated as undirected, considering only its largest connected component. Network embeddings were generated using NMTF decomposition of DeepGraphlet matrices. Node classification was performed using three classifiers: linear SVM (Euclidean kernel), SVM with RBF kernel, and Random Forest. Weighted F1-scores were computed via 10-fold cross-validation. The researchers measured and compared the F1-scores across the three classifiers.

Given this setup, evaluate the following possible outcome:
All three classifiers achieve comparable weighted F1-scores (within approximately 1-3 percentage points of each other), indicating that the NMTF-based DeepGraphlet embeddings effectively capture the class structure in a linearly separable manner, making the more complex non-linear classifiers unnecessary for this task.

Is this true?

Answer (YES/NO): YES